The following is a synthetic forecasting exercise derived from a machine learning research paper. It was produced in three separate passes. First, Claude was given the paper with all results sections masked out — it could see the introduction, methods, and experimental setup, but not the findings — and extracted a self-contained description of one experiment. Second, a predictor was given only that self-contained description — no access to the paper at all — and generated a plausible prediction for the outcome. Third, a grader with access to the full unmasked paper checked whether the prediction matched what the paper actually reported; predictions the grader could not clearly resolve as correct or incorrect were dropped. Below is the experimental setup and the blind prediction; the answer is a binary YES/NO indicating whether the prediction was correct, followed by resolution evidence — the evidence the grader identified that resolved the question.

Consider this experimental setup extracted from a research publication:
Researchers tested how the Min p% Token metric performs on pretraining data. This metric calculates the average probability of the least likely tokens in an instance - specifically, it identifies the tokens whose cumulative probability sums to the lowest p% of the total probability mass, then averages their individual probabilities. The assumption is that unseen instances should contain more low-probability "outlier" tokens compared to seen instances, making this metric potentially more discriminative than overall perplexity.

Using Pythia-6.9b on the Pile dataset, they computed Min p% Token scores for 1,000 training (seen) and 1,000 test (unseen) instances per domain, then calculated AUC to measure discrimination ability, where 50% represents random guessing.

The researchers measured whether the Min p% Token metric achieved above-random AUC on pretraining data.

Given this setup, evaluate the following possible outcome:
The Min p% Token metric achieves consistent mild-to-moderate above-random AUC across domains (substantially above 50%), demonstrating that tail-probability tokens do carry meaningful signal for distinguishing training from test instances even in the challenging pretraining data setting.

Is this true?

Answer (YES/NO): NO